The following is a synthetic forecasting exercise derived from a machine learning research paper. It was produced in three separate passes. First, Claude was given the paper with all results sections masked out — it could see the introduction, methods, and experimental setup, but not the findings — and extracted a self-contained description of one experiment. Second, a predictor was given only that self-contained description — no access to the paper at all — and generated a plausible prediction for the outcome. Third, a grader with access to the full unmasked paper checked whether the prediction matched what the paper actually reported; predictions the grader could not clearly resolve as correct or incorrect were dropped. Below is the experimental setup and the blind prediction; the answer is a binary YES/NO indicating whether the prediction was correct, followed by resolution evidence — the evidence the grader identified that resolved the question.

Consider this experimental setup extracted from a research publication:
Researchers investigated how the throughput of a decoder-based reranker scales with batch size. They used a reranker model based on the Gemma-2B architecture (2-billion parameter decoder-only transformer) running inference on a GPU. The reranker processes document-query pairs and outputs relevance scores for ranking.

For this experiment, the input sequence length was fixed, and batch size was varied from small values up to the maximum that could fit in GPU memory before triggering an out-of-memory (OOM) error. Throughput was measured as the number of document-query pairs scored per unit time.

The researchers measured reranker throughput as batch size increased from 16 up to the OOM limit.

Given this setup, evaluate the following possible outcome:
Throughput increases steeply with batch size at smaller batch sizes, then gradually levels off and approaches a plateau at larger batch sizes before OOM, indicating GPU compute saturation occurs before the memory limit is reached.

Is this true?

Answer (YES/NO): NO